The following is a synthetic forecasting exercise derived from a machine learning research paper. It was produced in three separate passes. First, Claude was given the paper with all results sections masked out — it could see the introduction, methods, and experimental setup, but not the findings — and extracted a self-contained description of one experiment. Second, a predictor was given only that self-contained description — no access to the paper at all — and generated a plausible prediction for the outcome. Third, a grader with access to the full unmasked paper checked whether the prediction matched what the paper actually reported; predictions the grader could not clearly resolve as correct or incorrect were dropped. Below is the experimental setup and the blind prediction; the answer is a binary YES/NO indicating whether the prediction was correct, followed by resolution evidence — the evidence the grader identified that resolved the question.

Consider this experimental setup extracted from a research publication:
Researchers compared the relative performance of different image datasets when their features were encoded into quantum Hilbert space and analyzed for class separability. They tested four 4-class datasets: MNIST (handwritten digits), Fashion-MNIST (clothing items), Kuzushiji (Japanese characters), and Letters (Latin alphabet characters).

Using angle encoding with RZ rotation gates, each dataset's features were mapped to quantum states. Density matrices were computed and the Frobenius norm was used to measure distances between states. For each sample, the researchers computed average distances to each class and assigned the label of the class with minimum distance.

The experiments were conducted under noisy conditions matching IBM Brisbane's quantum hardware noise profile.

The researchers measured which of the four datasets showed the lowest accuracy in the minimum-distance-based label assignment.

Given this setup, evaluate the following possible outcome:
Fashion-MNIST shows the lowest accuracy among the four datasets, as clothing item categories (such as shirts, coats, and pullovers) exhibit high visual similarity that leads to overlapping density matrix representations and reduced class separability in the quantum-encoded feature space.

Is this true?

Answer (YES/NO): NO